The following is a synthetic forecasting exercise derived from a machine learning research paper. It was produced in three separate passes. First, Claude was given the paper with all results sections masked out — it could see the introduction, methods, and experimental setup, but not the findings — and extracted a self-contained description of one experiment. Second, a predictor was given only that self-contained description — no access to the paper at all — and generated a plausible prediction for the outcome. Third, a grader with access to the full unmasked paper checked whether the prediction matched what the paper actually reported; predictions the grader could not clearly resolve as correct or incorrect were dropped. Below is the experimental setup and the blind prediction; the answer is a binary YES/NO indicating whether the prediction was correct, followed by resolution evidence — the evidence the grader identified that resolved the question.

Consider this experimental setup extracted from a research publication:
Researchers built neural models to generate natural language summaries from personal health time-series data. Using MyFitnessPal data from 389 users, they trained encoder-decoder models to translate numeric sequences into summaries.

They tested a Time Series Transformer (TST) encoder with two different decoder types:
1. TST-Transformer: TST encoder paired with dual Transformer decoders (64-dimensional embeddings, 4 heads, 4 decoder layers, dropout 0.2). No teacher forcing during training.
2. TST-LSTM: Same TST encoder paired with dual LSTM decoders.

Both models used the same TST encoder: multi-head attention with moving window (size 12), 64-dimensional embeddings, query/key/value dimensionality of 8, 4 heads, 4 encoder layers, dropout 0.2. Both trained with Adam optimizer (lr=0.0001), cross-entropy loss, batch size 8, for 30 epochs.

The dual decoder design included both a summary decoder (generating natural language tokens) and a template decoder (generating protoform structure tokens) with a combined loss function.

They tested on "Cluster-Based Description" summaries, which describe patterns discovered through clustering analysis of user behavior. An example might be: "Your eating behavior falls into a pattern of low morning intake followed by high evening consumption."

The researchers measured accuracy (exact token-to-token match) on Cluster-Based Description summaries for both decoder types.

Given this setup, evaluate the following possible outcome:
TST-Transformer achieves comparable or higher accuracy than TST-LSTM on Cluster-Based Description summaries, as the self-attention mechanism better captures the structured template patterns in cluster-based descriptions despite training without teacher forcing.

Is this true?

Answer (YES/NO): NO